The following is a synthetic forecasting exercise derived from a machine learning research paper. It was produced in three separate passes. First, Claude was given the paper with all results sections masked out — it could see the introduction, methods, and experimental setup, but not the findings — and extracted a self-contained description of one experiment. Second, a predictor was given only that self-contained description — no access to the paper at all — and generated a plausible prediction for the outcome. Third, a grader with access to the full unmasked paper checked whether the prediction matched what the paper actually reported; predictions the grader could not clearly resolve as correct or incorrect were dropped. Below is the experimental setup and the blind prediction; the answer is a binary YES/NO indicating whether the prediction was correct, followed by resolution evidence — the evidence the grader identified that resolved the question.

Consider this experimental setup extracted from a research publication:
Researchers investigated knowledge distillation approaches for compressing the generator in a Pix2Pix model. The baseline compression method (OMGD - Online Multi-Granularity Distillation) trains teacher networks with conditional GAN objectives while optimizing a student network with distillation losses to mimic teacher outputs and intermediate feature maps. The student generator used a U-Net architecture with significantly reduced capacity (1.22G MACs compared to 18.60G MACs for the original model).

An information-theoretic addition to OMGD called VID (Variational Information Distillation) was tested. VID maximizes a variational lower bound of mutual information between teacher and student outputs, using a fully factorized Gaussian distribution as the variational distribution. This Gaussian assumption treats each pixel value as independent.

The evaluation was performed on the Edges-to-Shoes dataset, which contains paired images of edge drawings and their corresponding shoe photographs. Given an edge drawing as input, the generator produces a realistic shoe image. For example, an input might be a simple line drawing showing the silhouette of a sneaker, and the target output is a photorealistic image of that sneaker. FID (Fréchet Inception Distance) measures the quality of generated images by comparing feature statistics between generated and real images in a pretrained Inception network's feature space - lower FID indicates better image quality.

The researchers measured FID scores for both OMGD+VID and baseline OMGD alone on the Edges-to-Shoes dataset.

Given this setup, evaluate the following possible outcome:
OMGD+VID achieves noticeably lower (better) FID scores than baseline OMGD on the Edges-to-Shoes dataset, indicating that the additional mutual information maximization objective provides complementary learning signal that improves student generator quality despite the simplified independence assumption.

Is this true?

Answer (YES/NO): NO